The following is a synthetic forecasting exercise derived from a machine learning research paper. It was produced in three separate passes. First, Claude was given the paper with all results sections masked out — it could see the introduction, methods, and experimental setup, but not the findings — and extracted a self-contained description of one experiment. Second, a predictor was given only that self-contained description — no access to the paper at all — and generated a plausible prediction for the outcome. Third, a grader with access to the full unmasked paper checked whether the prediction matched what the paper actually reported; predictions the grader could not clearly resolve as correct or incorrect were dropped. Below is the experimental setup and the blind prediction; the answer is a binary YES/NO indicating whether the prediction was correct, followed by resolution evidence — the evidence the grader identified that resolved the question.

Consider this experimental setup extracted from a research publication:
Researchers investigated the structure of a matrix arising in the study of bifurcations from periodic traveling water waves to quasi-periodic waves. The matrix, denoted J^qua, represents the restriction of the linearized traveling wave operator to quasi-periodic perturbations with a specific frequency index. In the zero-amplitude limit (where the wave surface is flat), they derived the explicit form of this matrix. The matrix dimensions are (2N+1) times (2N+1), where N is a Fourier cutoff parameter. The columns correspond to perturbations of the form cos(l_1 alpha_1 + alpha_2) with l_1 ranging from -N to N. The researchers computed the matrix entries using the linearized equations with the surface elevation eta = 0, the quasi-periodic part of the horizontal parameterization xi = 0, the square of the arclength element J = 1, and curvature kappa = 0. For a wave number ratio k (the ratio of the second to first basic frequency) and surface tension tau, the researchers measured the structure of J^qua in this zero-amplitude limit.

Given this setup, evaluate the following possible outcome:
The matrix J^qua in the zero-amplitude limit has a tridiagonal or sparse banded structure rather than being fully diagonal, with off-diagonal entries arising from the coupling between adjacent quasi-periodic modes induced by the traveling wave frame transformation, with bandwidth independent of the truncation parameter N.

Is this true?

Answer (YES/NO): NO